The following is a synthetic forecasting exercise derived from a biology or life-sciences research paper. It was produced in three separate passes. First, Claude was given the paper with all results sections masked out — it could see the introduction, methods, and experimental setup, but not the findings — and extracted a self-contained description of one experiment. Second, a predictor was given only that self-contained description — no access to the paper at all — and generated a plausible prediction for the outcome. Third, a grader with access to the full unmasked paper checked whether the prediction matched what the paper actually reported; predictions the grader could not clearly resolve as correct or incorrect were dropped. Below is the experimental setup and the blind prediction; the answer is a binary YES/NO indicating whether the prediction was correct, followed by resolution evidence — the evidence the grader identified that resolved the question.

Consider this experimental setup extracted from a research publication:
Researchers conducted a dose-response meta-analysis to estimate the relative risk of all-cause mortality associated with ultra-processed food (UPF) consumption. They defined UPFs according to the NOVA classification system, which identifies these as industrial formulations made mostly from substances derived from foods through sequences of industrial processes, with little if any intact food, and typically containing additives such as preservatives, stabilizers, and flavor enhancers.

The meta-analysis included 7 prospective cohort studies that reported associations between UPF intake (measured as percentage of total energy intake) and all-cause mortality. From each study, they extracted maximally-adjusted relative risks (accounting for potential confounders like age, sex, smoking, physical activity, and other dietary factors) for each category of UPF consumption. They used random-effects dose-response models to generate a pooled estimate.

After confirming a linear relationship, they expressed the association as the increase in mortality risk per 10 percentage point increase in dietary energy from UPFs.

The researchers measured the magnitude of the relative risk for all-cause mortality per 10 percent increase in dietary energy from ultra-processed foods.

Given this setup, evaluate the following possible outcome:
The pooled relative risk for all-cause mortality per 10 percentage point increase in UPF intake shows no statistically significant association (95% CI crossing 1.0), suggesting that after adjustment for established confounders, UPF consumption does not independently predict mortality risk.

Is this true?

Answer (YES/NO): NO